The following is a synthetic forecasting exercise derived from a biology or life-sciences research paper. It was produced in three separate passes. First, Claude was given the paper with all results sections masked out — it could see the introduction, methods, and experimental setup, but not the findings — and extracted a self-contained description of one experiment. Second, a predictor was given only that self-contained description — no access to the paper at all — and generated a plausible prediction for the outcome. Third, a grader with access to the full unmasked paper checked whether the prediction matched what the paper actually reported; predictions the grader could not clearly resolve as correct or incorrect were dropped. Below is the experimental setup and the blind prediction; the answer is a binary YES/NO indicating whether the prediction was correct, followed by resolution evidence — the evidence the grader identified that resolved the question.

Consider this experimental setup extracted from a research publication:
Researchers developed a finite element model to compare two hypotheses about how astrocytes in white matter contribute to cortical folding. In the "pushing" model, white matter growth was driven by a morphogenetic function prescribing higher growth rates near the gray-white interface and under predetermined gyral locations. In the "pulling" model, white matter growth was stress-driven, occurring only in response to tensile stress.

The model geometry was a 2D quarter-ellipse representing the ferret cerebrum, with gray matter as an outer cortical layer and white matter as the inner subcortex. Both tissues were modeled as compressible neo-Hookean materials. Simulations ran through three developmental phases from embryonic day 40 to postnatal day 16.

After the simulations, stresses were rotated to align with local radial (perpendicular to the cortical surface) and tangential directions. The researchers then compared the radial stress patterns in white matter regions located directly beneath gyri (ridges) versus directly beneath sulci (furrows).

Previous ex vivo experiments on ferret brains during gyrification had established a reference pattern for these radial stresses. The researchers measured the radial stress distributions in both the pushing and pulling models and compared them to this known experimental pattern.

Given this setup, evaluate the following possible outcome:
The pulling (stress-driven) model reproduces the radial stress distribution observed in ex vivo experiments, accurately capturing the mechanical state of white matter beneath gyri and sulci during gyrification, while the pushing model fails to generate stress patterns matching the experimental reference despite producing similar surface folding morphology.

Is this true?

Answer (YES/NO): NO